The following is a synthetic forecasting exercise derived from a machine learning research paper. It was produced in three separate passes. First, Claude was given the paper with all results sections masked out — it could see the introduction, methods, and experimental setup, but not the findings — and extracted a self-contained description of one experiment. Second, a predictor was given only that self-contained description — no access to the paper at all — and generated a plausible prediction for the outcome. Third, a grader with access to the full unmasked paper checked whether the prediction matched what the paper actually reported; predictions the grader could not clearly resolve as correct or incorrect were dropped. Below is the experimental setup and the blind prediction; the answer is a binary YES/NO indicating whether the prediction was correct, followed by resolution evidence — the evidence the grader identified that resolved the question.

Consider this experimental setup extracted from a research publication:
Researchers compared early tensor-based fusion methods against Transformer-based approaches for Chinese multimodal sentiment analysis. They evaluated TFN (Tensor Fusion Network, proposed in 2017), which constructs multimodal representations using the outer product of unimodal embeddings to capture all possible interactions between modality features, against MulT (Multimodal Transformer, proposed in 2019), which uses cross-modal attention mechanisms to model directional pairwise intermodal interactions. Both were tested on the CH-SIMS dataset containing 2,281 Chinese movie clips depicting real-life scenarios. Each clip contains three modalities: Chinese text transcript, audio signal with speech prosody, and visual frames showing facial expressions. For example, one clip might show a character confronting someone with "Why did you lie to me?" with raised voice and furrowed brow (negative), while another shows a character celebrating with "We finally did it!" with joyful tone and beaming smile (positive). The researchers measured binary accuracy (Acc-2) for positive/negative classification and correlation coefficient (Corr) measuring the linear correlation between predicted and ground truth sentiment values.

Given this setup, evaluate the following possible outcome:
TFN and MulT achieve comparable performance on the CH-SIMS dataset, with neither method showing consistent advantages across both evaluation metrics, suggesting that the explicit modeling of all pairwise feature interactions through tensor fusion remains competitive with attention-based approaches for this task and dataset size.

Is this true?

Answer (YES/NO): YES